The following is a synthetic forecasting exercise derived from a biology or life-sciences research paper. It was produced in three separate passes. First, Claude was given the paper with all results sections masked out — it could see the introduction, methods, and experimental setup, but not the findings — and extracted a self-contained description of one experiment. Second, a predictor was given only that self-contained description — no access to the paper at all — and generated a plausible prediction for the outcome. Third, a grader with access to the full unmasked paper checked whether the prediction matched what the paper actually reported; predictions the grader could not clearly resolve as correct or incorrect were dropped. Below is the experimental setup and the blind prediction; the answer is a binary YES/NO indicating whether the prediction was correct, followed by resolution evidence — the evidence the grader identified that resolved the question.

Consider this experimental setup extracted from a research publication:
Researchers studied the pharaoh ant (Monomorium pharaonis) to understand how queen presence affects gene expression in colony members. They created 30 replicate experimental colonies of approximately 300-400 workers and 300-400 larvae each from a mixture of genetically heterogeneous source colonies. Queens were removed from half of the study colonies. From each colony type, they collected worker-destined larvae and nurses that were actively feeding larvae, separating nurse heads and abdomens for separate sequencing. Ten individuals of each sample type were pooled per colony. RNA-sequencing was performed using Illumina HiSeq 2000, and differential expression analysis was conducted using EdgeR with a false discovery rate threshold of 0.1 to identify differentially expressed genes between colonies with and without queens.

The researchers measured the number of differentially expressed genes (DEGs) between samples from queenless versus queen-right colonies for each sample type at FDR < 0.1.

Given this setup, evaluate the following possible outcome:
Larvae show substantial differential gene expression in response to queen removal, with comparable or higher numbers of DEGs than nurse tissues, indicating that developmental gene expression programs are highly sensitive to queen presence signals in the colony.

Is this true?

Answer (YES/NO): NO